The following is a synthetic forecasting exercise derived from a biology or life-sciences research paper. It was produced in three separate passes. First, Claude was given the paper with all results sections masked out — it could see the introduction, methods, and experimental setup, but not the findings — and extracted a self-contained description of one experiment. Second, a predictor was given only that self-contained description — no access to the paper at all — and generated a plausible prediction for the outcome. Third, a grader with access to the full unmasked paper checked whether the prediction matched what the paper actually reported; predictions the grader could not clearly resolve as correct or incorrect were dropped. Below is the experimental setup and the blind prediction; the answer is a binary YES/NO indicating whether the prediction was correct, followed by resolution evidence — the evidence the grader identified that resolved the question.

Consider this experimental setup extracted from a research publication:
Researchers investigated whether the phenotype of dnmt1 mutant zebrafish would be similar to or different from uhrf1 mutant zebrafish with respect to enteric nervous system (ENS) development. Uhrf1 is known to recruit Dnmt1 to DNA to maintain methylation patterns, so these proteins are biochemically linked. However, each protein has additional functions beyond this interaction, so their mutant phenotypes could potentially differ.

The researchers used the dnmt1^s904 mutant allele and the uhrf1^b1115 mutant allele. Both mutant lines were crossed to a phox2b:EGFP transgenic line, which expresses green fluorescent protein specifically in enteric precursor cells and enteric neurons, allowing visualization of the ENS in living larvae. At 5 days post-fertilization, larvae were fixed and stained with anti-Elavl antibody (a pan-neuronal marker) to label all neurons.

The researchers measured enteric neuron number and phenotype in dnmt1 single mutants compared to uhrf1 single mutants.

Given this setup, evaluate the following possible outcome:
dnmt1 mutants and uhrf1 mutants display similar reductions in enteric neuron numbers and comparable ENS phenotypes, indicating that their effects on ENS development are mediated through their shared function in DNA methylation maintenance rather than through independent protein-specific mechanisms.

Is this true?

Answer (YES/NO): YES